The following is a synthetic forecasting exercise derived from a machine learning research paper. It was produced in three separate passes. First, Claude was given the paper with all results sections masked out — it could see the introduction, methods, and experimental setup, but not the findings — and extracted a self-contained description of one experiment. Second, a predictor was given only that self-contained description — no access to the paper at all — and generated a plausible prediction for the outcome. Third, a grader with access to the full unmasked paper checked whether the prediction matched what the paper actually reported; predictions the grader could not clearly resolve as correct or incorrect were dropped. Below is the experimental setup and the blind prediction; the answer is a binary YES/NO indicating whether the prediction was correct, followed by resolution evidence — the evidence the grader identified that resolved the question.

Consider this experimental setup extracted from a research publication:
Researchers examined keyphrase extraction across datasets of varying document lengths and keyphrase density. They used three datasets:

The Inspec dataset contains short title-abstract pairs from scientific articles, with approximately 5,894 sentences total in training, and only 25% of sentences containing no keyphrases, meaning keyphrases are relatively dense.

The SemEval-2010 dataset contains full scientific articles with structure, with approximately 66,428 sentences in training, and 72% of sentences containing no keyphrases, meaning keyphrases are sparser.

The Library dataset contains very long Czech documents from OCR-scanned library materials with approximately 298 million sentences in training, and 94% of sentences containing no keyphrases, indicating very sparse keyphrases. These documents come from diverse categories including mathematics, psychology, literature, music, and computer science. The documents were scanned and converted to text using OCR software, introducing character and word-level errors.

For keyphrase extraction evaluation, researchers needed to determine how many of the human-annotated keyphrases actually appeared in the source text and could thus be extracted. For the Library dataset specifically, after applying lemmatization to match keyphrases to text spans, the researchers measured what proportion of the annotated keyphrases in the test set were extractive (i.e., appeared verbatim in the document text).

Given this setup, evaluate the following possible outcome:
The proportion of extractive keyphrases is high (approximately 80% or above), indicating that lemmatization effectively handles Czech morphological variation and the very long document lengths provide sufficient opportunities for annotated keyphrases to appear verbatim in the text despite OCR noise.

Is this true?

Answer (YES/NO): NO